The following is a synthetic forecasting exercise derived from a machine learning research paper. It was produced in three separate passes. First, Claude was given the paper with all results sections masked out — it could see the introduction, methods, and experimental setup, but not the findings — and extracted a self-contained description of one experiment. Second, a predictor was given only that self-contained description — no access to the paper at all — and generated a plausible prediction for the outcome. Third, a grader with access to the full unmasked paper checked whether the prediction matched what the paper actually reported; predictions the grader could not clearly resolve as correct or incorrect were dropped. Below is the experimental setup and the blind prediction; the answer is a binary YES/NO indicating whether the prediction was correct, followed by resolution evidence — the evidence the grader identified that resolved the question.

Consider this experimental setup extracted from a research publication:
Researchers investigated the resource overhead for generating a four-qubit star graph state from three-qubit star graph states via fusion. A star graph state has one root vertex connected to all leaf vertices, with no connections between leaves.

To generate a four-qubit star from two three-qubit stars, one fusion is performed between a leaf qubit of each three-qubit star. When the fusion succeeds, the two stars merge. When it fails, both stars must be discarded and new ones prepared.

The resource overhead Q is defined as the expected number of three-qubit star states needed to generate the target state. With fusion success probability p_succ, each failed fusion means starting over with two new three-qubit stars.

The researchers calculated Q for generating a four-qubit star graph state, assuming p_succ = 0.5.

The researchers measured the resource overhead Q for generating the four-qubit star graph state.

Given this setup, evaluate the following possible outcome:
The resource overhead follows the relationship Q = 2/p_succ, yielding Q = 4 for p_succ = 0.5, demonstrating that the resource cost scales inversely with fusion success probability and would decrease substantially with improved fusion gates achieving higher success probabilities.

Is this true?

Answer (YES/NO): YES